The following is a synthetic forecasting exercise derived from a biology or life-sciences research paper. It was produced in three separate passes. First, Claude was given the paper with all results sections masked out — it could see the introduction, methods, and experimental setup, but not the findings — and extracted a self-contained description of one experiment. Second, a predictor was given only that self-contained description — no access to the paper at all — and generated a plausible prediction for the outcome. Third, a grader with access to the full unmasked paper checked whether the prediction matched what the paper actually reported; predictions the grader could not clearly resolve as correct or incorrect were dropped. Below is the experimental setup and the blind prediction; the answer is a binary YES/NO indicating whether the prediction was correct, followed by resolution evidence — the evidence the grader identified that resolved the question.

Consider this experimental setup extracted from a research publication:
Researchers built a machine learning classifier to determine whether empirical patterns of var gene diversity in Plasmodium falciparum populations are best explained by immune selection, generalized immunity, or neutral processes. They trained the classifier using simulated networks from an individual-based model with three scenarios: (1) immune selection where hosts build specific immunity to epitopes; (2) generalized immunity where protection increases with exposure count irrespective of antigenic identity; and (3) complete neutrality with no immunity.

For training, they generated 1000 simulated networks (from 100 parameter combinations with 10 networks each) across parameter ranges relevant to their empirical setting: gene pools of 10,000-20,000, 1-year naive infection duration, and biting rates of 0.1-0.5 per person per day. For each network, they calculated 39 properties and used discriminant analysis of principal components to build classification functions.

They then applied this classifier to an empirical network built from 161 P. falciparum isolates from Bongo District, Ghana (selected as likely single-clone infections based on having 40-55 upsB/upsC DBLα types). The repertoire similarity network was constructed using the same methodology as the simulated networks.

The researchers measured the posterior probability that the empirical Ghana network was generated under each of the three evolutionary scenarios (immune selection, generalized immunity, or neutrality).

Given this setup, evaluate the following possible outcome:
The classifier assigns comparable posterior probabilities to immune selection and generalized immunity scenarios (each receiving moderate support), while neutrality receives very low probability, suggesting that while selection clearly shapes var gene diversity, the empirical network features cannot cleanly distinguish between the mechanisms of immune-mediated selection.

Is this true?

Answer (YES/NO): NO